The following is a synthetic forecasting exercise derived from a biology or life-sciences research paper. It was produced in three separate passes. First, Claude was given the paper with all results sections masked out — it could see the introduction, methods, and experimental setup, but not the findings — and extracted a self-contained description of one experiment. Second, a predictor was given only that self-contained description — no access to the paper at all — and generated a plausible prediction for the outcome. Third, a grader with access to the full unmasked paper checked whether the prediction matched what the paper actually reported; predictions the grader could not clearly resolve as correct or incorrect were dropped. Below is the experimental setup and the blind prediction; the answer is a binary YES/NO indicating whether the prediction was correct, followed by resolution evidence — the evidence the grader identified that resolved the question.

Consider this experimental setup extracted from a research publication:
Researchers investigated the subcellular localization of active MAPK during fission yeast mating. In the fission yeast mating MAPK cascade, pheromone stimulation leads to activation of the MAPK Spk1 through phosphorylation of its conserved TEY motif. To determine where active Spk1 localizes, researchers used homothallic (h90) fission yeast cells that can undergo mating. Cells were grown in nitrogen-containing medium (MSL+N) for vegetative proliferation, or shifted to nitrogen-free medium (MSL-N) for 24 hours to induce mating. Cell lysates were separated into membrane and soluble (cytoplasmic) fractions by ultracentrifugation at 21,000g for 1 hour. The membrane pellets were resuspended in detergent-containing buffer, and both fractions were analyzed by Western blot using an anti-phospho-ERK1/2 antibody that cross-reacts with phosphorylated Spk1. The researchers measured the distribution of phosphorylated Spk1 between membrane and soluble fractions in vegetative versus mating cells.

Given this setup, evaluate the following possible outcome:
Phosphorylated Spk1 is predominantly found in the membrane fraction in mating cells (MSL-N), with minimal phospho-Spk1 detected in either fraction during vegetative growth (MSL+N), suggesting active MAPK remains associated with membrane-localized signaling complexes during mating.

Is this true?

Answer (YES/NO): YES